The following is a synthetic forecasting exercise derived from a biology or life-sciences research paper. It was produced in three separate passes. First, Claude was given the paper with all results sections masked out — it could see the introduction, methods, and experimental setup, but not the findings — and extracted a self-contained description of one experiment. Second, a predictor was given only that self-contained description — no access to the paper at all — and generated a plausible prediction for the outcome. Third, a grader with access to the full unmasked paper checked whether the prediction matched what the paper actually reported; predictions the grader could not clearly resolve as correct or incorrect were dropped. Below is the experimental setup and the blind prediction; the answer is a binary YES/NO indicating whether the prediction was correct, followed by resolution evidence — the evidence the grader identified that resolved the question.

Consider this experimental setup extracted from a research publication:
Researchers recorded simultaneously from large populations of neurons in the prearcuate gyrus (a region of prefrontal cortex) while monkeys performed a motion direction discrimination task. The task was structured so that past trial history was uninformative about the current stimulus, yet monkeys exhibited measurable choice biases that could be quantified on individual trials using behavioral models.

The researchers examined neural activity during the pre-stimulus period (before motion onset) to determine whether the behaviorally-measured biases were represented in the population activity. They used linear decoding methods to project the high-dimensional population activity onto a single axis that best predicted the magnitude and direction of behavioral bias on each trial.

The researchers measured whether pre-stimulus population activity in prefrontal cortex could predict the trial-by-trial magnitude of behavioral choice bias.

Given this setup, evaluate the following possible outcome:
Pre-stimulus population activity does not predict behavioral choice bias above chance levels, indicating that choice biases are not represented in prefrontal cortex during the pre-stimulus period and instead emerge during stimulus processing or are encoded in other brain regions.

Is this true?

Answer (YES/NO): NO